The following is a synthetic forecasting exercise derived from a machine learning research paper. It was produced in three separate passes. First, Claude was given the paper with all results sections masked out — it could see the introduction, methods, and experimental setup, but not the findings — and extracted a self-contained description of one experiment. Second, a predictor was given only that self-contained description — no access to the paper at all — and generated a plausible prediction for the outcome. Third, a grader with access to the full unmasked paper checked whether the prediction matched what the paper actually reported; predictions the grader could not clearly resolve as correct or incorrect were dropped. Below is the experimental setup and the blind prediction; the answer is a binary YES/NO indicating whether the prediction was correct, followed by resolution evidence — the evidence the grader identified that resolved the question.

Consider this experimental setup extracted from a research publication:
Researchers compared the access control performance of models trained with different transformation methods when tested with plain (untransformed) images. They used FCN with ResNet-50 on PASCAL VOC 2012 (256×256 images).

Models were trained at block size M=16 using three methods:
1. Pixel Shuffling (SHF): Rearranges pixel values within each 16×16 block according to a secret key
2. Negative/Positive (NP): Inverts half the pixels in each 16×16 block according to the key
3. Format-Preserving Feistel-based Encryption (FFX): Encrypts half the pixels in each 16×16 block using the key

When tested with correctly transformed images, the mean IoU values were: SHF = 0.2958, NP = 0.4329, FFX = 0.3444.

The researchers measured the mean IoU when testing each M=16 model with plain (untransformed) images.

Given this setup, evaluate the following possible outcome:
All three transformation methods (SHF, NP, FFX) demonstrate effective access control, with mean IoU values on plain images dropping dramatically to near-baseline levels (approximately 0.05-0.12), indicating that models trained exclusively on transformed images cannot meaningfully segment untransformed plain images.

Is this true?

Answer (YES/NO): NO